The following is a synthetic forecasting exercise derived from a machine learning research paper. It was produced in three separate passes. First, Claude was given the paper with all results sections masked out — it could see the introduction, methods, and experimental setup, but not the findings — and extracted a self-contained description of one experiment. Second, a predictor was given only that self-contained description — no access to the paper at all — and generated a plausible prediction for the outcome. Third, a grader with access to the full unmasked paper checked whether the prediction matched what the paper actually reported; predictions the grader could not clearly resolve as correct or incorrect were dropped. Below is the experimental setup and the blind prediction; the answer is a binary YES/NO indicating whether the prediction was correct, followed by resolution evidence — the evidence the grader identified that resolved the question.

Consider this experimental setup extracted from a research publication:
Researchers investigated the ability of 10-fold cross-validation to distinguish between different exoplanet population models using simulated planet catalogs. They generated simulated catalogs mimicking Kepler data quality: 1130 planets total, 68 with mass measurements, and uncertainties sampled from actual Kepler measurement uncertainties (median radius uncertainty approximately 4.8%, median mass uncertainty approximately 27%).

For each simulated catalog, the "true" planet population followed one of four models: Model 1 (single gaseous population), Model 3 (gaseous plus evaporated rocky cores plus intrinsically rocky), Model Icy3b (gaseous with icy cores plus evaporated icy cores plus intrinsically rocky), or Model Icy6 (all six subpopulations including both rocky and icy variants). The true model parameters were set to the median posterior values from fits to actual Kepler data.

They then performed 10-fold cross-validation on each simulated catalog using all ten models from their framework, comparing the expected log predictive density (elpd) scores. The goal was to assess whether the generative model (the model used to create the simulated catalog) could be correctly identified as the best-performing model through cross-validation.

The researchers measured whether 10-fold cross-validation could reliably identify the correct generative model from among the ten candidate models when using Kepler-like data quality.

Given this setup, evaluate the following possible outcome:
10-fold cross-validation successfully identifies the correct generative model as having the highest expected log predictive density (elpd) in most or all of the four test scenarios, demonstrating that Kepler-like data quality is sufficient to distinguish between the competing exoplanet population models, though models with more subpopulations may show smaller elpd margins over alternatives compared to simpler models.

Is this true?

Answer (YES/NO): NO